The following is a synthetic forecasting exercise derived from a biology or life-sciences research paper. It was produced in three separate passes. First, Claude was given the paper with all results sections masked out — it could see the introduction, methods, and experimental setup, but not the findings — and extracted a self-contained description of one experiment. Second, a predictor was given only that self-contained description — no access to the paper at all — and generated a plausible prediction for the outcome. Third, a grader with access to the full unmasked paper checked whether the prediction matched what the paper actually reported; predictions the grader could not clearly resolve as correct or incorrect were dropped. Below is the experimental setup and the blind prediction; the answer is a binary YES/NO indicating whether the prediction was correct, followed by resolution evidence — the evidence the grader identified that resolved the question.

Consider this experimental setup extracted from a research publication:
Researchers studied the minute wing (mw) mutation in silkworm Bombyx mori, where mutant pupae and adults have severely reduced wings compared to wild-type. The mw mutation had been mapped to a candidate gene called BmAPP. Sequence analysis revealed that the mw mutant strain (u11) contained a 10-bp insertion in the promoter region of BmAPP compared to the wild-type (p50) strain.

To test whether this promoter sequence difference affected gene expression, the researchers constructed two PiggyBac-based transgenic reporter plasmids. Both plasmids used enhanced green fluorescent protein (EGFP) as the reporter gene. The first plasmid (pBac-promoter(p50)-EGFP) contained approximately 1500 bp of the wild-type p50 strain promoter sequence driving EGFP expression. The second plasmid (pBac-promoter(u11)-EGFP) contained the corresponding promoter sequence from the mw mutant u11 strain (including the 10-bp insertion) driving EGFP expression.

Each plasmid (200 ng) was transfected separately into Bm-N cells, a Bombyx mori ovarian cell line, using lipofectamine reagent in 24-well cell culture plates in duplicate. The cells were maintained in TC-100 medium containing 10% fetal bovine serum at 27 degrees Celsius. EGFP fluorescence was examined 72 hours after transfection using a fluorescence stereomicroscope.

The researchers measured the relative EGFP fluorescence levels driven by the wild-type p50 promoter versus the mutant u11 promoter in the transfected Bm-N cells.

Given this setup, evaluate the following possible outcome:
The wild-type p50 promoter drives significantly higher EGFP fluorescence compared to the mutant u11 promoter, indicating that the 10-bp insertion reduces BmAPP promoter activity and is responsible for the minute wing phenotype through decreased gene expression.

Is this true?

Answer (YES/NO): YES